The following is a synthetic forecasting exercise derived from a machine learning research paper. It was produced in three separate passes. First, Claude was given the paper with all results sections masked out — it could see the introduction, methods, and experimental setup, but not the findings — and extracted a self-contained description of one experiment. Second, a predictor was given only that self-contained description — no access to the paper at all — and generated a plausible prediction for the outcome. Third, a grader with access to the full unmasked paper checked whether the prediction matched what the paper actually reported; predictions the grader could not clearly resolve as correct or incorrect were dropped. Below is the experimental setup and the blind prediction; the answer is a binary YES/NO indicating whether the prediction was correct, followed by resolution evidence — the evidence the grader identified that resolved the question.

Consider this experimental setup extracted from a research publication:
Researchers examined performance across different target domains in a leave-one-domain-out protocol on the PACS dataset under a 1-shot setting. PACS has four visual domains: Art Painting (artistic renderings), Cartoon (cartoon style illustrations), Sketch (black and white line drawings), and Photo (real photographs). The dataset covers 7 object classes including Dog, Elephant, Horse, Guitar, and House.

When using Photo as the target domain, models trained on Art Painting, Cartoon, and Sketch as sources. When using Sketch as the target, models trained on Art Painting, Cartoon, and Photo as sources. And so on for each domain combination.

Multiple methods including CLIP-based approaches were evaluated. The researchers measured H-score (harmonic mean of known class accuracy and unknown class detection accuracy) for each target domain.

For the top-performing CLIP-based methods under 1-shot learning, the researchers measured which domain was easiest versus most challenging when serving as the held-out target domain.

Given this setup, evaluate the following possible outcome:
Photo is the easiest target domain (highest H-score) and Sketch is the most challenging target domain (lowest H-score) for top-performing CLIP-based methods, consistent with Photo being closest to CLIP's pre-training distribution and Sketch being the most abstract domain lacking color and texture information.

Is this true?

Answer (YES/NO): NO